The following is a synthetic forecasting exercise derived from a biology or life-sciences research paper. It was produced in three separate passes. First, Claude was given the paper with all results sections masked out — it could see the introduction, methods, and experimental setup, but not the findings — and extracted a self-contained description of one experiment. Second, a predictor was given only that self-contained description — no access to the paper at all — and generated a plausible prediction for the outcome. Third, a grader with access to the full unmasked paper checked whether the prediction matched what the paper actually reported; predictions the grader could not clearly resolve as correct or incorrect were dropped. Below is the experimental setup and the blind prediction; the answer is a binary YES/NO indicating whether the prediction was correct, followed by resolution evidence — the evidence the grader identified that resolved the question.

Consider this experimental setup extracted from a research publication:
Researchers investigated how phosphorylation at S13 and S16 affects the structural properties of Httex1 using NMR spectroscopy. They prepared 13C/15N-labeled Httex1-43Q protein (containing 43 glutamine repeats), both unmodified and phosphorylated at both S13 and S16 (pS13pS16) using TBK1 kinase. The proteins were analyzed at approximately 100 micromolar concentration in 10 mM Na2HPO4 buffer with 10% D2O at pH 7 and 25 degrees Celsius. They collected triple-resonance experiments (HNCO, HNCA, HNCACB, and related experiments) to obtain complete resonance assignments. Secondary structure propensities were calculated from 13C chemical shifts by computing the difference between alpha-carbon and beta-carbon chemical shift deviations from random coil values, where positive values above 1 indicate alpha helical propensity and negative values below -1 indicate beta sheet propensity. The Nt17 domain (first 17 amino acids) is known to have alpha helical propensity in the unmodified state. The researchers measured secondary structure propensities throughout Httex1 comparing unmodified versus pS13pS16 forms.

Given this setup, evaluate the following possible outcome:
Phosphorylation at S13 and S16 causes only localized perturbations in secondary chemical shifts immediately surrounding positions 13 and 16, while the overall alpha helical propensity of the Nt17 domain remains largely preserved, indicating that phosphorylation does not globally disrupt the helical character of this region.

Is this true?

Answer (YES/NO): YES